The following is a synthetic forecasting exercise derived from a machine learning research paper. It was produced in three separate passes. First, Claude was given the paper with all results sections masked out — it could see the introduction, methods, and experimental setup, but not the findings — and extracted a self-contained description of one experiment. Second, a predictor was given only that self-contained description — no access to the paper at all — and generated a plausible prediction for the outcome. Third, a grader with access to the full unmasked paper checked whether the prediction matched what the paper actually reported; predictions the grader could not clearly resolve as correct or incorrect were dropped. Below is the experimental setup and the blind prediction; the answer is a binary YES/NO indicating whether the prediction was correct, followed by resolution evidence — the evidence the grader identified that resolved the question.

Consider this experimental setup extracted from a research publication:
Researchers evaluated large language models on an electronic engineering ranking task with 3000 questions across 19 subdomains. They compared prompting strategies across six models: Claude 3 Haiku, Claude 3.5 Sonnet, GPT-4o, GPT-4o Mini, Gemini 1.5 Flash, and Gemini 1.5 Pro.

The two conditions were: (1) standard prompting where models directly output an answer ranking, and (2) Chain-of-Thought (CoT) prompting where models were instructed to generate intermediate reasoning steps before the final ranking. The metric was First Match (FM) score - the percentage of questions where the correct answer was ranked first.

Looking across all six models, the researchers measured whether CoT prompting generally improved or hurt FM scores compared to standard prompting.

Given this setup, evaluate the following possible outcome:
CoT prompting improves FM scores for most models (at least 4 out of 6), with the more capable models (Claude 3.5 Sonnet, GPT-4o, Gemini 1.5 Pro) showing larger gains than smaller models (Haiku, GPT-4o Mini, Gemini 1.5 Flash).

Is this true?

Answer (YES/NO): NO